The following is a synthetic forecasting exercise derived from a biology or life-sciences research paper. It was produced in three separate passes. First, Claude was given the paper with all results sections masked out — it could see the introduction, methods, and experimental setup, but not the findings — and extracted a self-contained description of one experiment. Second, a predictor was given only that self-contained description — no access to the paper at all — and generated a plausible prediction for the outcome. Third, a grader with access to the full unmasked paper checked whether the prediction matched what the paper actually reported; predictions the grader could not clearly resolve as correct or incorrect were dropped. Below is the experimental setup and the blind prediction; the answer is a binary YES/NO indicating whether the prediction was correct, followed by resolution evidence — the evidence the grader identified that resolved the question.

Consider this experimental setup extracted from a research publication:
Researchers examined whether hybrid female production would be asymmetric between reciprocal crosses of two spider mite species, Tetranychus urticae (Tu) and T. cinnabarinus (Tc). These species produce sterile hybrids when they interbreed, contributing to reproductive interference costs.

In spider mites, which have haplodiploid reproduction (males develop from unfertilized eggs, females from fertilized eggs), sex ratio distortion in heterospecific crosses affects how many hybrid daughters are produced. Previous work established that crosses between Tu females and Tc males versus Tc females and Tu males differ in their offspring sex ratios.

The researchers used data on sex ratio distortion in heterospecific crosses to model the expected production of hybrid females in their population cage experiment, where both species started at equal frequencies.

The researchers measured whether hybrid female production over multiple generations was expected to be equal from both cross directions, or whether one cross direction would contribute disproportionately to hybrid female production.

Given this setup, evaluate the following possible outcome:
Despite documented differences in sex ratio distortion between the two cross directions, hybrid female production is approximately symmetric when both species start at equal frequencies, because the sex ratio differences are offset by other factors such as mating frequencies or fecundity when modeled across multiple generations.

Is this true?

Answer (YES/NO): NO